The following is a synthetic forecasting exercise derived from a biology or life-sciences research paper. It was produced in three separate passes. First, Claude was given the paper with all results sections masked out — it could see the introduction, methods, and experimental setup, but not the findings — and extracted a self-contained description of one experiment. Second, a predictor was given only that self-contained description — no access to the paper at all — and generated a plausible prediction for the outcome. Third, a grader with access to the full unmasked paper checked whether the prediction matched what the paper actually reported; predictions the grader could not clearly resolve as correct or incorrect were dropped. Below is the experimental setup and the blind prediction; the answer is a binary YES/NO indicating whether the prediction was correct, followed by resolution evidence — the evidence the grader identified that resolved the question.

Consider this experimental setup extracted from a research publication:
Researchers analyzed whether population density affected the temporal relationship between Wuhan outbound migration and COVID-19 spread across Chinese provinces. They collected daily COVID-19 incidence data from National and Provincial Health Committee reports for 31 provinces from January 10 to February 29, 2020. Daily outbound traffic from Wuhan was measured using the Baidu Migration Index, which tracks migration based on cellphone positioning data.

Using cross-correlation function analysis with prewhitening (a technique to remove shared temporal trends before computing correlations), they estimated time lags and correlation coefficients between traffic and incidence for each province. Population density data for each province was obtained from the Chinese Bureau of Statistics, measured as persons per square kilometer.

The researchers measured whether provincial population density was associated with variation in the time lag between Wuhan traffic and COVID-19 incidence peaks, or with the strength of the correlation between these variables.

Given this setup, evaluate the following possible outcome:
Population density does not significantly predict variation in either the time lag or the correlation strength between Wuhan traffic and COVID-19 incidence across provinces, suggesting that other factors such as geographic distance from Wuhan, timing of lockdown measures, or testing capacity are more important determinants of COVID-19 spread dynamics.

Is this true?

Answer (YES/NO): YES